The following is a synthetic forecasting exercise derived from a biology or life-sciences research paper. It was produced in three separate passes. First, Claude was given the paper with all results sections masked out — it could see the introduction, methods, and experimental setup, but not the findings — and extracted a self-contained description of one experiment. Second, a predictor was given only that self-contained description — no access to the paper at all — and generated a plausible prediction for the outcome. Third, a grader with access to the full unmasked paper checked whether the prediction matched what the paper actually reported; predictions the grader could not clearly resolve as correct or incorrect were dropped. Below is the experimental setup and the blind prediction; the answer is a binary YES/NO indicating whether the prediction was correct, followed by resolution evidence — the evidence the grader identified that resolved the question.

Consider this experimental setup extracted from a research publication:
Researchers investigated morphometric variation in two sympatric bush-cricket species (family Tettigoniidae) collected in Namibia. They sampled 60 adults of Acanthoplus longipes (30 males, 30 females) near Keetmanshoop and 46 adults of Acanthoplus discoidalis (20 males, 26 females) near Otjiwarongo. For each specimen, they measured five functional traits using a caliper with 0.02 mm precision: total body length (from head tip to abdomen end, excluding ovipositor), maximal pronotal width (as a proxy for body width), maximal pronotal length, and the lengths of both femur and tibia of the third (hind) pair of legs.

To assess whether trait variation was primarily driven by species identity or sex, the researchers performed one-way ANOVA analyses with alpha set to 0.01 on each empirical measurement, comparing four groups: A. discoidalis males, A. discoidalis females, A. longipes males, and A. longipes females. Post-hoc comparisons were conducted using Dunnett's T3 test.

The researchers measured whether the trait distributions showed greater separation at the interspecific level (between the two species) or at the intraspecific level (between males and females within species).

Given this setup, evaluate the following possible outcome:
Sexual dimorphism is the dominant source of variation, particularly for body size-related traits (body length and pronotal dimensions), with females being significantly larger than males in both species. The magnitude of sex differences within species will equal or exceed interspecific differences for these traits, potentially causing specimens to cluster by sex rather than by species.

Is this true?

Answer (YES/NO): NO